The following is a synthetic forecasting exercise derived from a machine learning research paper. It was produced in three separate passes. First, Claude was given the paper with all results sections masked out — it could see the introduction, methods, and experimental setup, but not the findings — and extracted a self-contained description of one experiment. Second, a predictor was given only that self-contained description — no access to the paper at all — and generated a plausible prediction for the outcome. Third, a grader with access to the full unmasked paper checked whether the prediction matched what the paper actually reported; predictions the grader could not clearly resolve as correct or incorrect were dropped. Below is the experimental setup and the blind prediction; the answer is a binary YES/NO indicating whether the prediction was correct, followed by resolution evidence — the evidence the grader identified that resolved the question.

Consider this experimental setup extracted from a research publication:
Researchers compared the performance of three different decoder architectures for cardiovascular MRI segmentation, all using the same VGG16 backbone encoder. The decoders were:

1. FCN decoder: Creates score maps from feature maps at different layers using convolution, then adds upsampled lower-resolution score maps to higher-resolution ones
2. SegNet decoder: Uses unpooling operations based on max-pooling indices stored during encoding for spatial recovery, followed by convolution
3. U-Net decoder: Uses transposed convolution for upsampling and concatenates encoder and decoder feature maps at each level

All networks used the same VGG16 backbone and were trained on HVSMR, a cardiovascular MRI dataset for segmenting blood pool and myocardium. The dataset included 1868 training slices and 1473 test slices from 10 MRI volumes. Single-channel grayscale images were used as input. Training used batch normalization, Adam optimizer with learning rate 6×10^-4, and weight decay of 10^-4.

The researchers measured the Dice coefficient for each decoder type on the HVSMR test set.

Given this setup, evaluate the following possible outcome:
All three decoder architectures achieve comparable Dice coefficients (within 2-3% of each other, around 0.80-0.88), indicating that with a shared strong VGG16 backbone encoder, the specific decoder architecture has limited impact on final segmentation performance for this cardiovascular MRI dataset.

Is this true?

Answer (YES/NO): NO